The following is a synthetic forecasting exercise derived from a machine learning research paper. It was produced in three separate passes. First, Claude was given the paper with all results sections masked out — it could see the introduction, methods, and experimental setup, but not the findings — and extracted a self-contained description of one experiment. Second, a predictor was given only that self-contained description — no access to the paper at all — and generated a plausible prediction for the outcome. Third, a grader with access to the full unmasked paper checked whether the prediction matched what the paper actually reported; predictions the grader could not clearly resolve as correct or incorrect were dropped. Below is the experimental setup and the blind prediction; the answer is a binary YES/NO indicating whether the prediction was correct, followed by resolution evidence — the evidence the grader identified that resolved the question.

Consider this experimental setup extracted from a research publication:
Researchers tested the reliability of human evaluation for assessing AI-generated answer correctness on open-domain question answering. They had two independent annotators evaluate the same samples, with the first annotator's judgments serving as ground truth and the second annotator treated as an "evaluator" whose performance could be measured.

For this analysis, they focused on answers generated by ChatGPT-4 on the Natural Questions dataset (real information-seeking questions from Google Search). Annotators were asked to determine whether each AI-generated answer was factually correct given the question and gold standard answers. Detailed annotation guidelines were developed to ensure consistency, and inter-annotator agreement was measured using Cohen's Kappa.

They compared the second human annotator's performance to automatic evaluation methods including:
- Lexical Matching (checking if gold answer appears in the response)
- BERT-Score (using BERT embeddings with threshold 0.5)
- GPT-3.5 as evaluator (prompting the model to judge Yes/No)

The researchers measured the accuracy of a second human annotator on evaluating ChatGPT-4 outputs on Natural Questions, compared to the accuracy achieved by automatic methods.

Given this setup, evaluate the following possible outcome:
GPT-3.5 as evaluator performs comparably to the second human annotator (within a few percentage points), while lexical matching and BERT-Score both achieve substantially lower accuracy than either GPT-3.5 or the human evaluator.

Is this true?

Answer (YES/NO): NO